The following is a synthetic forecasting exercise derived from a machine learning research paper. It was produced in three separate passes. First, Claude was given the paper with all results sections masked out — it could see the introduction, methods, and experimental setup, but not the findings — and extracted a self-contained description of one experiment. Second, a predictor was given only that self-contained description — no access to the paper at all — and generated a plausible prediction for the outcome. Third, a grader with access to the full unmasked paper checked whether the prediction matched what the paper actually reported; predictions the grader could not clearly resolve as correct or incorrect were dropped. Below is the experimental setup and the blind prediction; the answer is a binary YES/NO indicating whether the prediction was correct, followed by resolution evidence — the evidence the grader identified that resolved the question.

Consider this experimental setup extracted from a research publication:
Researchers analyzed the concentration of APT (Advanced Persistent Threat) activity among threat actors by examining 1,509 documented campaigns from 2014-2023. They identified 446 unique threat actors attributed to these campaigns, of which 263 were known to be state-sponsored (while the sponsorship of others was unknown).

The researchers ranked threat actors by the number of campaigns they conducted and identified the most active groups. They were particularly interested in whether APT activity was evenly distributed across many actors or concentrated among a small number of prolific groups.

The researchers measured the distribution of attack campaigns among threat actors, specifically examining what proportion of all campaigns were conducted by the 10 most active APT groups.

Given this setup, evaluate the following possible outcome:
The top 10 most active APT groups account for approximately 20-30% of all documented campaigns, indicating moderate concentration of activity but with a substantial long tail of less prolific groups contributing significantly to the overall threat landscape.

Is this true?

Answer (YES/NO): YES